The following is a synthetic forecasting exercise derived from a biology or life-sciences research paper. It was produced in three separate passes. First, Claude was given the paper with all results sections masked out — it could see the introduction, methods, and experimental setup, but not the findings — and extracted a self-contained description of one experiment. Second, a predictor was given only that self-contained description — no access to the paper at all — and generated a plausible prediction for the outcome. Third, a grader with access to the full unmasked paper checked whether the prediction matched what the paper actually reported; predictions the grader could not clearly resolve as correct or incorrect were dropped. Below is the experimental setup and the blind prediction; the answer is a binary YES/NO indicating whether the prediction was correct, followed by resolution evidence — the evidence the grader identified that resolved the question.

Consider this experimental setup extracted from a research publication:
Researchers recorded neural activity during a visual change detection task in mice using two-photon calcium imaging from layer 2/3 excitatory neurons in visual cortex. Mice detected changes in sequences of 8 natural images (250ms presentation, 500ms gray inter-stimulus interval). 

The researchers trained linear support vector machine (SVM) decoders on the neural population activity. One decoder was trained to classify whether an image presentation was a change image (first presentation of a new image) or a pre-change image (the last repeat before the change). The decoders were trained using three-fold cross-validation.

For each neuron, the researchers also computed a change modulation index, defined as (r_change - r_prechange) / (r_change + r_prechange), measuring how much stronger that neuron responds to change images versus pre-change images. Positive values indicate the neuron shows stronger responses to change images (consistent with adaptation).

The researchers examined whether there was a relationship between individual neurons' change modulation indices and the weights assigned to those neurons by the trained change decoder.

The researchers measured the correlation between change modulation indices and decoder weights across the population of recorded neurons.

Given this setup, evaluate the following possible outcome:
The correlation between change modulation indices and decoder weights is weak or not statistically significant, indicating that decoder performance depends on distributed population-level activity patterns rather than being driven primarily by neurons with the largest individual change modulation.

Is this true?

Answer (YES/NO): NO